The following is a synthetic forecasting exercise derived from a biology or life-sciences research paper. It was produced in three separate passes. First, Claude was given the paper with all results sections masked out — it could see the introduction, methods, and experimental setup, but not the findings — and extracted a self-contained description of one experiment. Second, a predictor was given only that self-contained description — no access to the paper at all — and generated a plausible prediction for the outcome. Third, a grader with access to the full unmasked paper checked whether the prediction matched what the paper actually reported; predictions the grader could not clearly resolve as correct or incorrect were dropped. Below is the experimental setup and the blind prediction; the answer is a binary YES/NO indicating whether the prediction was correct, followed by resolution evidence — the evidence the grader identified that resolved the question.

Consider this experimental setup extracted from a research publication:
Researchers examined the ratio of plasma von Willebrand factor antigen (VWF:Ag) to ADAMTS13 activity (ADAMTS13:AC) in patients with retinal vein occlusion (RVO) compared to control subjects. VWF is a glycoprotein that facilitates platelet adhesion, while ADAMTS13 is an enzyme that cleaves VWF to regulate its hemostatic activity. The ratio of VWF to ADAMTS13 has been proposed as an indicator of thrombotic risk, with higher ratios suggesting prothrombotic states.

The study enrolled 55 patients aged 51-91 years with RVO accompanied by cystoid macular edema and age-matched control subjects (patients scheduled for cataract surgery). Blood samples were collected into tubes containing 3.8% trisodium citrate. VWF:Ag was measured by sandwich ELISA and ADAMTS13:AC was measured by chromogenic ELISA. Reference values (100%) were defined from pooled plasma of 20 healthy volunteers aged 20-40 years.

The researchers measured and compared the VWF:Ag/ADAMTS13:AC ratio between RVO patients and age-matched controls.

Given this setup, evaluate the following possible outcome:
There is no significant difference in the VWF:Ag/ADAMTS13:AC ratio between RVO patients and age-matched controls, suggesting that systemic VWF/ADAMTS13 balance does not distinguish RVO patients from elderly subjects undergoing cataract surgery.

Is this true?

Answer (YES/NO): YES